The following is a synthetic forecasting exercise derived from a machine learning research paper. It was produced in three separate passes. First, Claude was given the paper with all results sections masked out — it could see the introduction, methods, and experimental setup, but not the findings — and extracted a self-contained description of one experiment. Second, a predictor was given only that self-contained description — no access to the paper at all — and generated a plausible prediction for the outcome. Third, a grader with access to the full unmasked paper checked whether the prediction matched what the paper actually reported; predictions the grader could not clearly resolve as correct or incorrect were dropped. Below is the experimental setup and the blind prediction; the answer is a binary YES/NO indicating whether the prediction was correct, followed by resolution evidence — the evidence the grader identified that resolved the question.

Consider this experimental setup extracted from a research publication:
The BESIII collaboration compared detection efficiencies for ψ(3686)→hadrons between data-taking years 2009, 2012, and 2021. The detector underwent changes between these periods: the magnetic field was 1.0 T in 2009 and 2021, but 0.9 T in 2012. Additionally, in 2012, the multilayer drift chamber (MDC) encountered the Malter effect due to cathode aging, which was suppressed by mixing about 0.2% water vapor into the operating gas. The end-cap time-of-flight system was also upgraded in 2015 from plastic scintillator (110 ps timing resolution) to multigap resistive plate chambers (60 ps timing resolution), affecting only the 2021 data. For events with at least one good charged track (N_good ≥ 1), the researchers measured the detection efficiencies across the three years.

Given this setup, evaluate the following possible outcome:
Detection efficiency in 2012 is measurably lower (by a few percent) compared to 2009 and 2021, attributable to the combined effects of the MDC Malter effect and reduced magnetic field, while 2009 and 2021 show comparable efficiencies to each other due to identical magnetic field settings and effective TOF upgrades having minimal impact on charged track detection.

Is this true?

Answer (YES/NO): NO